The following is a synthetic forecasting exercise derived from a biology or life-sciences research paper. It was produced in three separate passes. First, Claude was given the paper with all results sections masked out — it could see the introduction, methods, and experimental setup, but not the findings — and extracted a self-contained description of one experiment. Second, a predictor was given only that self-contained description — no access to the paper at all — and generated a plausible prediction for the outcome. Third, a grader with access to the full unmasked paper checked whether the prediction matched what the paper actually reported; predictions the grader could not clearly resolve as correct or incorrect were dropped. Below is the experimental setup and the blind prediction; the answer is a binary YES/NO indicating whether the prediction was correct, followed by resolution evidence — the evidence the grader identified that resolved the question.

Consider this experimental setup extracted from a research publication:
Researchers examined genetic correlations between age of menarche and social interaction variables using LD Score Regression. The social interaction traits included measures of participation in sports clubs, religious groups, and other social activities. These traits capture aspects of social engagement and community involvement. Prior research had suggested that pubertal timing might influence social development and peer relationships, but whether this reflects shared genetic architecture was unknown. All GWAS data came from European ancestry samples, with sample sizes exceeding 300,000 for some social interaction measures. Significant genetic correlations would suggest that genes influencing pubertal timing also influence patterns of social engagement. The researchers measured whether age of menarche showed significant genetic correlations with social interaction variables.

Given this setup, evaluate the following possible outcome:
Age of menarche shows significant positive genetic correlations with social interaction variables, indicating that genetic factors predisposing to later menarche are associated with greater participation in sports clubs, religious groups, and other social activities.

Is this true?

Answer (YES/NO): NO